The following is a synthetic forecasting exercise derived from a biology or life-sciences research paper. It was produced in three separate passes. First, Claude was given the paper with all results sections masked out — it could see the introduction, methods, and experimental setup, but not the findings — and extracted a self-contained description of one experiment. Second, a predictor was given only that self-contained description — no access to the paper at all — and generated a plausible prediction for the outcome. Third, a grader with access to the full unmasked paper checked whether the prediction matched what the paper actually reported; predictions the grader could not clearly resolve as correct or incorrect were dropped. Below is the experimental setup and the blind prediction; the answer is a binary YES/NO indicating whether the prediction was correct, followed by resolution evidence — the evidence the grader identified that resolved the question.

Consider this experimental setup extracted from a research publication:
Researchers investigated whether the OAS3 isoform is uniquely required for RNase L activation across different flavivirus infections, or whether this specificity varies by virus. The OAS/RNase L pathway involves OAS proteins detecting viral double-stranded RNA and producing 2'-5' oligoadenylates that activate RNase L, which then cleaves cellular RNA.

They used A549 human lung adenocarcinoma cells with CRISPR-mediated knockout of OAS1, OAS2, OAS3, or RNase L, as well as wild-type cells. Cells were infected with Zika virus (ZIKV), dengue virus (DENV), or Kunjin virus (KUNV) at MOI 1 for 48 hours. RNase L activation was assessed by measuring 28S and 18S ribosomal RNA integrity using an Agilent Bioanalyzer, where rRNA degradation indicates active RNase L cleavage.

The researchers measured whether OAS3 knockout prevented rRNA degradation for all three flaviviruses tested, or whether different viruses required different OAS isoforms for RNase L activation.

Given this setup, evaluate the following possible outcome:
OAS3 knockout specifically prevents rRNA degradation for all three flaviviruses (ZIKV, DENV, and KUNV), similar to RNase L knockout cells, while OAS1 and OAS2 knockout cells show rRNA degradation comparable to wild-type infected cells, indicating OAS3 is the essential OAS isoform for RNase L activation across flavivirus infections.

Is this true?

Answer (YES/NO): NO